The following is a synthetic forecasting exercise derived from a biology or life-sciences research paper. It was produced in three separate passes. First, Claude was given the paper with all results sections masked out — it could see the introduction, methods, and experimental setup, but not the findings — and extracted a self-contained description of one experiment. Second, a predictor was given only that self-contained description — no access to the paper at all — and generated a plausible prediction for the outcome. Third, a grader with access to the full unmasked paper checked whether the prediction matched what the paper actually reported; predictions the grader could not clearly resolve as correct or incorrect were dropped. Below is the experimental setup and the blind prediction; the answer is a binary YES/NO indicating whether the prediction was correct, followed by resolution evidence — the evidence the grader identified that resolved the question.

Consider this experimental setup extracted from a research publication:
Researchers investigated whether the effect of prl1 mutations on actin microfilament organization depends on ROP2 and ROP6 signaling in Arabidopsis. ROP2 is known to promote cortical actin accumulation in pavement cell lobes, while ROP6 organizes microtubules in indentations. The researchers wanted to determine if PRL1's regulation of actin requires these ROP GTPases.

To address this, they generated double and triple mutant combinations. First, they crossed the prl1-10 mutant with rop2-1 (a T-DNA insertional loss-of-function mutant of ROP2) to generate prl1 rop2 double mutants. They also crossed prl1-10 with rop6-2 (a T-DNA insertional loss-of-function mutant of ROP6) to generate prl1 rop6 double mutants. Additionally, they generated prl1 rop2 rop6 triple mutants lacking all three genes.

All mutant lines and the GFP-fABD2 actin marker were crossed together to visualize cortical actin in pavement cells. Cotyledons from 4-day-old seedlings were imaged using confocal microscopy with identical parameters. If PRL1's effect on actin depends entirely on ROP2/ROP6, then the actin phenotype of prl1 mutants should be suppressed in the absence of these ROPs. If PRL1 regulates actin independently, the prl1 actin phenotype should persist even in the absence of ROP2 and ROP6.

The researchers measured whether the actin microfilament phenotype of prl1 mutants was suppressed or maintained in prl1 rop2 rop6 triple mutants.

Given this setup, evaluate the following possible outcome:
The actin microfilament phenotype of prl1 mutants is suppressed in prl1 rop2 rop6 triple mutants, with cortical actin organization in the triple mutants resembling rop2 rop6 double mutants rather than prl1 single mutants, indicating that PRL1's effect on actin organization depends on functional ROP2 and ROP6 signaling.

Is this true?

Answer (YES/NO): NO